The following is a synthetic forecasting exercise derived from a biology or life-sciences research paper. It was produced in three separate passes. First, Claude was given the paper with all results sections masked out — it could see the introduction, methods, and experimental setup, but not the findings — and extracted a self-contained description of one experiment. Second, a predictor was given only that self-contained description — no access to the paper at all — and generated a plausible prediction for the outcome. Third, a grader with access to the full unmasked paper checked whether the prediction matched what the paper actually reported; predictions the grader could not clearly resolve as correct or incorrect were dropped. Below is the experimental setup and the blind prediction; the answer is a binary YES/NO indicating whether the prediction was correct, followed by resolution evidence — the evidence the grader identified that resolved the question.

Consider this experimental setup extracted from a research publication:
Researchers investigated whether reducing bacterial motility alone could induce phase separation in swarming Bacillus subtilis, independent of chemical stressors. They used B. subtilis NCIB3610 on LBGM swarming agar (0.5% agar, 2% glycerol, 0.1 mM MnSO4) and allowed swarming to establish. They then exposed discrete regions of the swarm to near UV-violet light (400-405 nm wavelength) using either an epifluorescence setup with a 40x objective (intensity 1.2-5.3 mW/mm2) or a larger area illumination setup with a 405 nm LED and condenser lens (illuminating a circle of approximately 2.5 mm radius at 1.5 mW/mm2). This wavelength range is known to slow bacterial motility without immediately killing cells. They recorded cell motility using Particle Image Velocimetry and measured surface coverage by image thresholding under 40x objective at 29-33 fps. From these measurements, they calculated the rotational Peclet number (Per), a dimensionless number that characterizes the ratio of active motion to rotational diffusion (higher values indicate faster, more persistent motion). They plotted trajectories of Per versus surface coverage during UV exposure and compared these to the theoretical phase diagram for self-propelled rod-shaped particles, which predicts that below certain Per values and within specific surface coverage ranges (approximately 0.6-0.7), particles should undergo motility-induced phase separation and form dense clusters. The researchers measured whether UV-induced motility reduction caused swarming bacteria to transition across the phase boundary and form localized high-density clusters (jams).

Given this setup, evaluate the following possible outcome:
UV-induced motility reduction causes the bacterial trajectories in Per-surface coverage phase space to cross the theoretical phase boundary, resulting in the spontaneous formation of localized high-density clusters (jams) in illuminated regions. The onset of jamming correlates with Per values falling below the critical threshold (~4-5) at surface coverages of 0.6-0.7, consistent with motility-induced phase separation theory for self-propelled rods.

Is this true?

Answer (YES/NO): NO